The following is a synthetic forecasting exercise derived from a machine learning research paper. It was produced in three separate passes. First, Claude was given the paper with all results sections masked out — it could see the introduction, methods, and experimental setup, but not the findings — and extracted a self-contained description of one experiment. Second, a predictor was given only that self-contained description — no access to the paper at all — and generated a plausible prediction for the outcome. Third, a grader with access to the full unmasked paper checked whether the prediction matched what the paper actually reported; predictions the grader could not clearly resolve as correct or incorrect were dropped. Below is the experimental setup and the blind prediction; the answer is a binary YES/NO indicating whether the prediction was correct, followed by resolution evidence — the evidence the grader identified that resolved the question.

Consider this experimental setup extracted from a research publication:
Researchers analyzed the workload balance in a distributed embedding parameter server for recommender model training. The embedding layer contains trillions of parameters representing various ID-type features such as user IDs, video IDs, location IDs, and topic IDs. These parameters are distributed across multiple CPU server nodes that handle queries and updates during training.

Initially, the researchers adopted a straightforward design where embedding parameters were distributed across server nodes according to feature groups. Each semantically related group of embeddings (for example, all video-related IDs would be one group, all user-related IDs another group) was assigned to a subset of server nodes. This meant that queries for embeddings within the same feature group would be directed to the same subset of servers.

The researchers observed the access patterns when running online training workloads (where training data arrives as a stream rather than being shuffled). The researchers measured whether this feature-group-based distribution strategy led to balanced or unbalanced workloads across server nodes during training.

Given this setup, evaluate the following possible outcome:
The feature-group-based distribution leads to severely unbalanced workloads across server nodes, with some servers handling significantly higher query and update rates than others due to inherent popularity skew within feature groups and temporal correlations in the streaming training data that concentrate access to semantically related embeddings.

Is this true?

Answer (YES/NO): YES